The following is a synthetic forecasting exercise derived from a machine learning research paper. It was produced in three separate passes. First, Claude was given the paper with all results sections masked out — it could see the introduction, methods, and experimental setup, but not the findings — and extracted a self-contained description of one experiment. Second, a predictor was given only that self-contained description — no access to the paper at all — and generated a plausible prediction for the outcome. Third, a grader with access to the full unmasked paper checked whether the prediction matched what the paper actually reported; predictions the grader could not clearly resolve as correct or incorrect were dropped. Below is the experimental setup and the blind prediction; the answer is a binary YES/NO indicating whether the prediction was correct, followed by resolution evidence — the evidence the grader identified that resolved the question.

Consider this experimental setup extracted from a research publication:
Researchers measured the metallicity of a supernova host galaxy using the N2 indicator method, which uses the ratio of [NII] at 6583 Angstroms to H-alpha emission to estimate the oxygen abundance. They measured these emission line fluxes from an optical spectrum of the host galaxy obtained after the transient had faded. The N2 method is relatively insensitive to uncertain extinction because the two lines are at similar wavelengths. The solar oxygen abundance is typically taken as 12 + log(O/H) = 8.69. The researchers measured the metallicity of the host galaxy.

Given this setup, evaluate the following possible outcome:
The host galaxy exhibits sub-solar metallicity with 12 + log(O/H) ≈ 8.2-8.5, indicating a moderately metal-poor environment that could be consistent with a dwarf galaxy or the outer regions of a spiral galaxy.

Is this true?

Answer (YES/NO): NO